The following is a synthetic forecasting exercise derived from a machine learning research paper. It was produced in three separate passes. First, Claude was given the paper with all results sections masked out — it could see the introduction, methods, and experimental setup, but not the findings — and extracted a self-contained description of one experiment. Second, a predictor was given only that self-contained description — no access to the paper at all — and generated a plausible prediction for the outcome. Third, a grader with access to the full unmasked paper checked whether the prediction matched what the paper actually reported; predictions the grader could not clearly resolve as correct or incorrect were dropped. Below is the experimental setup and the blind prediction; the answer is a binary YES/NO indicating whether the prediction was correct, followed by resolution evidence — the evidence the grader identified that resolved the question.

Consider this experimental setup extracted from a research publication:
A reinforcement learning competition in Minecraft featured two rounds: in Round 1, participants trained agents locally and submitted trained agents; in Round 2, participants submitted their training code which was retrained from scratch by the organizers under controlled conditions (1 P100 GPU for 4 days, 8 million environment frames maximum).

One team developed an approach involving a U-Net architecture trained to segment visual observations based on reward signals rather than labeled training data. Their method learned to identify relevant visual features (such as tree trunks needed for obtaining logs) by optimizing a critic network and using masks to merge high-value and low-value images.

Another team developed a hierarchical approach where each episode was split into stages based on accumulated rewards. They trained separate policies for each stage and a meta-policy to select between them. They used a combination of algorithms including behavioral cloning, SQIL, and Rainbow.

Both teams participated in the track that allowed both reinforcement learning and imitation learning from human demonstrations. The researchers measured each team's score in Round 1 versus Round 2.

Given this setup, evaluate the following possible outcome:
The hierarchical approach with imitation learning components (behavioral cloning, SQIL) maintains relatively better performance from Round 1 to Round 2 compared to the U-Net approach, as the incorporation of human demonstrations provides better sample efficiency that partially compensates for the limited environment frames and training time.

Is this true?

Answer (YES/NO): NO